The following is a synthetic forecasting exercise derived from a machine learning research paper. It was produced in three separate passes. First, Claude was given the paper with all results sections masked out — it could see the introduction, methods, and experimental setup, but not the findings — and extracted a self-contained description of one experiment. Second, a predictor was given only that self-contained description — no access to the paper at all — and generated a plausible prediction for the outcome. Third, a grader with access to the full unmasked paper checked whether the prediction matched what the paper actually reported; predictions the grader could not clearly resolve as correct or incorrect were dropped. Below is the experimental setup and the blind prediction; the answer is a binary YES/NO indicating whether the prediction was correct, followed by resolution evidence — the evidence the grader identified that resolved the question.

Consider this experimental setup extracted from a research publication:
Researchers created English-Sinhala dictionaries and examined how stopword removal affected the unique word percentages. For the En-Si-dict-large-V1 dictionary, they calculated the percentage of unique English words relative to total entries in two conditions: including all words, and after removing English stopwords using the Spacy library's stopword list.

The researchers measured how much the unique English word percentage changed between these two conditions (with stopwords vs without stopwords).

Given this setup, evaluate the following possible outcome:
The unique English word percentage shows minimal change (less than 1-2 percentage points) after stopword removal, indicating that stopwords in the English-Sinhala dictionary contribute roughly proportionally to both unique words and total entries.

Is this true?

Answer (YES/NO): YES